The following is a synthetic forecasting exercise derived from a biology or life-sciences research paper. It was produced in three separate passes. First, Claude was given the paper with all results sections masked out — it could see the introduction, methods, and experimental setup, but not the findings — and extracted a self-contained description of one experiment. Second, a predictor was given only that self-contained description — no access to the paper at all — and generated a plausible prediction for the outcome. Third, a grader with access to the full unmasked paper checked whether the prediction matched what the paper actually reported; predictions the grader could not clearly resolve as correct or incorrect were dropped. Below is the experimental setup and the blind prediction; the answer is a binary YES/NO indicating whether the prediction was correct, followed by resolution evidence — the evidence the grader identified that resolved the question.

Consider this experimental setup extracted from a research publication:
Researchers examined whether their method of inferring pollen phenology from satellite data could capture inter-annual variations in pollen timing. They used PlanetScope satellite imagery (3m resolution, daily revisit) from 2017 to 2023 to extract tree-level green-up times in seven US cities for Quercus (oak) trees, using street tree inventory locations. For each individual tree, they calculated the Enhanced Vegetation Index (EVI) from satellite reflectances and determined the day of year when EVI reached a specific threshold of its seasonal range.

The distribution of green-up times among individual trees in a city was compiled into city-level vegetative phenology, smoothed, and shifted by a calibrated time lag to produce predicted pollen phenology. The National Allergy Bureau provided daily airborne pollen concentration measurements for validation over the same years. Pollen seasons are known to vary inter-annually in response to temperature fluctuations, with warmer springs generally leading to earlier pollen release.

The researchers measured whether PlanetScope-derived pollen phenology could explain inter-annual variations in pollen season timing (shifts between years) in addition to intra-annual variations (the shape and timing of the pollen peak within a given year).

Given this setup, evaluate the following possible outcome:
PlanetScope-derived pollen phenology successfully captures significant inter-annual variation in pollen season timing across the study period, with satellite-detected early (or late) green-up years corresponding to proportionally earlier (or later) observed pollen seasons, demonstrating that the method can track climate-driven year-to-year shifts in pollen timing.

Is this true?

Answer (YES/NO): NO